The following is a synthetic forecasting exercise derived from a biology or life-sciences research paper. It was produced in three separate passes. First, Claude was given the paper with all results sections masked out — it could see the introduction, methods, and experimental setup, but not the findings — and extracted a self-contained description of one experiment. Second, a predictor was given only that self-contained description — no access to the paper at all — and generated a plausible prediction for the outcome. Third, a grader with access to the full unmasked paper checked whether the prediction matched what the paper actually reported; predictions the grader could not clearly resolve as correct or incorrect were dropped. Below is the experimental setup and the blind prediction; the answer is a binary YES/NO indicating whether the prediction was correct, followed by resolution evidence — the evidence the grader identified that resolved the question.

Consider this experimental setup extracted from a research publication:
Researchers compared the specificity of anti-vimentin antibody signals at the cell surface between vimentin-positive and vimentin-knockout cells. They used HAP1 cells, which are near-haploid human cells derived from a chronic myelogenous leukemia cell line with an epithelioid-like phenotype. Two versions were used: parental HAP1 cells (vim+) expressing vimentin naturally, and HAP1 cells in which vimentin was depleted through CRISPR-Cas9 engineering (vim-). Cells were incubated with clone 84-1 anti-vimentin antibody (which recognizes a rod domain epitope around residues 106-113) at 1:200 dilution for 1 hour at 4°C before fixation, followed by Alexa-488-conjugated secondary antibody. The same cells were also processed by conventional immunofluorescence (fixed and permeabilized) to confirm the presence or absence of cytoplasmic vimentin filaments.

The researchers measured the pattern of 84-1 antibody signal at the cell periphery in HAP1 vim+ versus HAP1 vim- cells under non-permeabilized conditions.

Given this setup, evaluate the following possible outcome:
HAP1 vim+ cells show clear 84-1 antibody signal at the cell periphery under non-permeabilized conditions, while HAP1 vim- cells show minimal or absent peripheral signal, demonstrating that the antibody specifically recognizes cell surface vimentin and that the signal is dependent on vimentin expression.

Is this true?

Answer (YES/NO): NO